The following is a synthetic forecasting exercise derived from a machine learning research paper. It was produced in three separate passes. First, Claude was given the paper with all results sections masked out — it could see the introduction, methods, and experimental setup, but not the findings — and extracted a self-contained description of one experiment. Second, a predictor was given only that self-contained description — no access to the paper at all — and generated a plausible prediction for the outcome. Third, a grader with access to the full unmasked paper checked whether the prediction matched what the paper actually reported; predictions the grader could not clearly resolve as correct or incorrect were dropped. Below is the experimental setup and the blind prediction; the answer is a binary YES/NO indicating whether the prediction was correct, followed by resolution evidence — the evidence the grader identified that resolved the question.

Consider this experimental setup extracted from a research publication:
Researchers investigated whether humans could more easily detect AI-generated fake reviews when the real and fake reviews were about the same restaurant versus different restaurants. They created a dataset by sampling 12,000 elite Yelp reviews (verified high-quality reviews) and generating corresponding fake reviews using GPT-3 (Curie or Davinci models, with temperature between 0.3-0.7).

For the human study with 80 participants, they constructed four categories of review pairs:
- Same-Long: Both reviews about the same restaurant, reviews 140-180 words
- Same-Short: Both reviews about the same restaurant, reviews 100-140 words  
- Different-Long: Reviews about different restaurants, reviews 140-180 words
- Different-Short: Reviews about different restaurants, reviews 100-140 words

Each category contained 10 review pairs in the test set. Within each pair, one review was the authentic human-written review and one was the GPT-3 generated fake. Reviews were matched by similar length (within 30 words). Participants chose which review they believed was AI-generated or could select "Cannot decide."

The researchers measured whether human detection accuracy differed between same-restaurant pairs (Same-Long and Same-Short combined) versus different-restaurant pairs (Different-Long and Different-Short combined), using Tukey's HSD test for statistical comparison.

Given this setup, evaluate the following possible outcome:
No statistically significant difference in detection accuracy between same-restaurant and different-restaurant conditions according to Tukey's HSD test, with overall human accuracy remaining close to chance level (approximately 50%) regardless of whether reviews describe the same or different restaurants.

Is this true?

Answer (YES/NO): NO